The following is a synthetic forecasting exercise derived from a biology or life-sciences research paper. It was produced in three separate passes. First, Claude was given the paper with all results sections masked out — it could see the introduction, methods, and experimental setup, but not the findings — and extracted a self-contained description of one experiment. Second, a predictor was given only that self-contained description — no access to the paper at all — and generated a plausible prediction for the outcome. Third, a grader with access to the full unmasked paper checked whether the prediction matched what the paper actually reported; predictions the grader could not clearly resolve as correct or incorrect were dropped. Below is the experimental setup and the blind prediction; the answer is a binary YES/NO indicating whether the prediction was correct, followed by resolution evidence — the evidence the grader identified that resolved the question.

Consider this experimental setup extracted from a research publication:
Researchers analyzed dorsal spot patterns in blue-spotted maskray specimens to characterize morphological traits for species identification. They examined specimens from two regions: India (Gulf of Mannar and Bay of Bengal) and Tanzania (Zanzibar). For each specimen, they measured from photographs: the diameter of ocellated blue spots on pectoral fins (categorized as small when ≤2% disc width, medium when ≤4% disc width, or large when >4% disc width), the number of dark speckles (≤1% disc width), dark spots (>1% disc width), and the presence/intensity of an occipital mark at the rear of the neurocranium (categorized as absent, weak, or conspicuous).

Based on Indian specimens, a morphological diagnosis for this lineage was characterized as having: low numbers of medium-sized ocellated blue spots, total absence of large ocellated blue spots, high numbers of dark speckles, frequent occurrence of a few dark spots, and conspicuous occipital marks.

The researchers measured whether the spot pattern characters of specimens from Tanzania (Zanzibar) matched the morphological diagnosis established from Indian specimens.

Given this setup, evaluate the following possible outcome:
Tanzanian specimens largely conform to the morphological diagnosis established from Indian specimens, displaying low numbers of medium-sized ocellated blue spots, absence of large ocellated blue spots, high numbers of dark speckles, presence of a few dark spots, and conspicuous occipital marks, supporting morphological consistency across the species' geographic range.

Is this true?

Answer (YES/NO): NO